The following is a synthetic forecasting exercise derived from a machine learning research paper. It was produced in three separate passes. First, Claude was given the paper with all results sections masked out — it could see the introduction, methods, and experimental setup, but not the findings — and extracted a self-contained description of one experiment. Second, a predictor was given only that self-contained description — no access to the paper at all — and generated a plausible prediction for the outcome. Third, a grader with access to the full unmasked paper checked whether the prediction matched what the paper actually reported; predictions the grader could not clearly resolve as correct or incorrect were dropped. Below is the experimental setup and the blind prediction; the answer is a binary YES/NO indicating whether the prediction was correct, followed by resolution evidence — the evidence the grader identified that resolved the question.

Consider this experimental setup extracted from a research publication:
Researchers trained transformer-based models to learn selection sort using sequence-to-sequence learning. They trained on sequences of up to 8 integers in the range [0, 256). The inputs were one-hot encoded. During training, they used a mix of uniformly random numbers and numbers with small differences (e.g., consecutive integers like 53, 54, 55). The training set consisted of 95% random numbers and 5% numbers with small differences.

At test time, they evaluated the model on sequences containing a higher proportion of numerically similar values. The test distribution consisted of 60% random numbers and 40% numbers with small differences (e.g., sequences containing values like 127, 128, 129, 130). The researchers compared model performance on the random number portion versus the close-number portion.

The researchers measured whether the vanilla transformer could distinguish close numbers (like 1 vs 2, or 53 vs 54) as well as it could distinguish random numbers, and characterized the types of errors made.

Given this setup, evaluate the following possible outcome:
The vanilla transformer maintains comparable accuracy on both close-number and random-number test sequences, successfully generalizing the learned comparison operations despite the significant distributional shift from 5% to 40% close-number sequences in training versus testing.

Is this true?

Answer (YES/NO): NO